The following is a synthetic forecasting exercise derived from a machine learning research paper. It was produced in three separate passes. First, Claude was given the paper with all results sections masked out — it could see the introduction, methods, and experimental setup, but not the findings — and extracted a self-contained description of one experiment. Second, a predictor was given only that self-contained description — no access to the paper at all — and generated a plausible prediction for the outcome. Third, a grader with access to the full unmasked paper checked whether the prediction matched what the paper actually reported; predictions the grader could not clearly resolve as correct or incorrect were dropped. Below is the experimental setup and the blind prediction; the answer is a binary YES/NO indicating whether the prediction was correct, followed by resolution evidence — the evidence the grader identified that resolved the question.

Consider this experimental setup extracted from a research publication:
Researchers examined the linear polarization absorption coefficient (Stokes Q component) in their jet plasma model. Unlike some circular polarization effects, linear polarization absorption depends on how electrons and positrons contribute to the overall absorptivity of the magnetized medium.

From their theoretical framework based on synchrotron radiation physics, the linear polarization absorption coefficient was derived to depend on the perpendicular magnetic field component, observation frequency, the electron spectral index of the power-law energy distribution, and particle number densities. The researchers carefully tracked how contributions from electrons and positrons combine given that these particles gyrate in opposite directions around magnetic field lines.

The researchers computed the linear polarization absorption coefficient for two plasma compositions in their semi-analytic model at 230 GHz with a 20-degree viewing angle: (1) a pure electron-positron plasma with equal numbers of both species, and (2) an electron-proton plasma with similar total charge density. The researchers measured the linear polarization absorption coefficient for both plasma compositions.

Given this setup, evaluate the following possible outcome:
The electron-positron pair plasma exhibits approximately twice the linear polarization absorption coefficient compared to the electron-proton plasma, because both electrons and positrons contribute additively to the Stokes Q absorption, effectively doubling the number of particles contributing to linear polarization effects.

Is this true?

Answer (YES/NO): YES